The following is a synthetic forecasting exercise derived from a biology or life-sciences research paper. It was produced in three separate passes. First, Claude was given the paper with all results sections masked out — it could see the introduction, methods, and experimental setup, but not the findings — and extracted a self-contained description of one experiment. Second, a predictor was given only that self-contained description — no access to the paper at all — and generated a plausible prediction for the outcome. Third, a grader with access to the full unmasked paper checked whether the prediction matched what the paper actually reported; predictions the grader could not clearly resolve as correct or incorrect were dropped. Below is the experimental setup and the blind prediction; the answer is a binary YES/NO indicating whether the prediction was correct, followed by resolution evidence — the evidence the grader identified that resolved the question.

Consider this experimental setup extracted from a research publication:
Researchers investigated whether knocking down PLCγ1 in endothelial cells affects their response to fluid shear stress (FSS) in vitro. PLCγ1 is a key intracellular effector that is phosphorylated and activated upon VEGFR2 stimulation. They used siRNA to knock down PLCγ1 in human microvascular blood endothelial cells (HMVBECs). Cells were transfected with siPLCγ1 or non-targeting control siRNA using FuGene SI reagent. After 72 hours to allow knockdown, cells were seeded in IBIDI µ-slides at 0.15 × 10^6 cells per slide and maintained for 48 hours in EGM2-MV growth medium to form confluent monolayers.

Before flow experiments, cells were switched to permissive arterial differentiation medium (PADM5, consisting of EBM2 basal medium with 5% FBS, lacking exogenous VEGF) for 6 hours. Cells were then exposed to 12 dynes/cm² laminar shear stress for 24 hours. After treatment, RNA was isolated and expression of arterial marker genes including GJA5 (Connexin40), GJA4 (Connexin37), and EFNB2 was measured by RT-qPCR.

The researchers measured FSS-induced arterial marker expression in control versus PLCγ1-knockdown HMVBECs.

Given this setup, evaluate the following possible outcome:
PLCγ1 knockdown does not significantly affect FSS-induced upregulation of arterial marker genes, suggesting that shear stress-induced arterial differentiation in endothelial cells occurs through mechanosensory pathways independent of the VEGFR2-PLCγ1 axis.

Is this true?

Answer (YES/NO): YES